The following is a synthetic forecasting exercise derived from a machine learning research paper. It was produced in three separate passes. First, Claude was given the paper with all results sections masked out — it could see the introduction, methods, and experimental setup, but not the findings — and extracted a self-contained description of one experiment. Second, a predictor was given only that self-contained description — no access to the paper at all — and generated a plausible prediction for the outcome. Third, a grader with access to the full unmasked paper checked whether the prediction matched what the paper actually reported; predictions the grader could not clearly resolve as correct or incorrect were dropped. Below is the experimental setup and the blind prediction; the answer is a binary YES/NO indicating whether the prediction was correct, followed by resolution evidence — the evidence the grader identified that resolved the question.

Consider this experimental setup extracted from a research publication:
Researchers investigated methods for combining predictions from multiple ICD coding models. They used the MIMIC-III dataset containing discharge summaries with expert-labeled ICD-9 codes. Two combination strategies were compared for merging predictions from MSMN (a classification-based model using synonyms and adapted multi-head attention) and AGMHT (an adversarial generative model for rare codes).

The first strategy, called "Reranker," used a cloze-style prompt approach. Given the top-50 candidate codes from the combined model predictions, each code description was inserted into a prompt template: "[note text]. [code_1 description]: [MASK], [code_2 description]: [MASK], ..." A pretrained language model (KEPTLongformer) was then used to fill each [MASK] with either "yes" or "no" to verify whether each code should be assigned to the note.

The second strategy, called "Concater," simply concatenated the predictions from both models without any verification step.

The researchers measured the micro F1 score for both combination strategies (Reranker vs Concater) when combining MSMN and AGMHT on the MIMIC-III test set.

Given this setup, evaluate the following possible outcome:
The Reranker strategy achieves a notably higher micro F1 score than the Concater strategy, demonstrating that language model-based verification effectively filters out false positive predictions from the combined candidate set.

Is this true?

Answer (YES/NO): YES